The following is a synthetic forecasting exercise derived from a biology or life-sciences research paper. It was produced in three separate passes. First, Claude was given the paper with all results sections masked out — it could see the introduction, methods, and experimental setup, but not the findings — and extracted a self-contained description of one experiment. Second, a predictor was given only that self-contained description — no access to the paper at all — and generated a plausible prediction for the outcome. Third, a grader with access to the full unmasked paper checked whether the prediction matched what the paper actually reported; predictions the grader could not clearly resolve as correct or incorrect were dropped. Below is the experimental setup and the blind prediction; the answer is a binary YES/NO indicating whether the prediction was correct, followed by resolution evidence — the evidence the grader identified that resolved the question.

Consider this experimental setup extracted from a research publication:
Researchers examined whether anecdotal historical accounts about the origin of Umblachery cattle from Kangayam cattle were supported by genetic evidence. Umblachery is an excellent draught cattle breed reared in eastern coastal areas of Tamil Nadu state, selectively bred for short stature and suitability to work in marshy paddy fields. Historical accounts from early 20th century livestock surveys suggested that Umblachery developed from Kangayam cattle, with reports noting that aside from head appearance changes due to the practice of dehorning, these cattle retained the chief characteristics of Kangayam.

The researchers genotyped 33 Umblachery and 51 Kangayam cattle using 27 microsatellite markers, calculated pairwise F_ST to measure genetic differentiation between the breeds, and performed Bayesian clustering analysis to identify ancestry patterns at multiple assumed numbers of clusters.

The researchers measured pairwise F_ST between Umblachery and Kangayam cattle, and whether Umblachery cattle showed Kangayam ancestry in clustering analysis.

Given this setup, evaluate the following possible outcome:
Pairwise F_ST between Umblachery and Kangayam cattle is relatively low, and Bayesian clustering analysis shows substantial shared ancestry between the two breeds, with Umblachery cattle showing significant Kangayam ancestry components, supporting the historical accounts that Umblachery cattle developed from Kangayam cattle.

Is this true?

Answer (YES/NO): NO